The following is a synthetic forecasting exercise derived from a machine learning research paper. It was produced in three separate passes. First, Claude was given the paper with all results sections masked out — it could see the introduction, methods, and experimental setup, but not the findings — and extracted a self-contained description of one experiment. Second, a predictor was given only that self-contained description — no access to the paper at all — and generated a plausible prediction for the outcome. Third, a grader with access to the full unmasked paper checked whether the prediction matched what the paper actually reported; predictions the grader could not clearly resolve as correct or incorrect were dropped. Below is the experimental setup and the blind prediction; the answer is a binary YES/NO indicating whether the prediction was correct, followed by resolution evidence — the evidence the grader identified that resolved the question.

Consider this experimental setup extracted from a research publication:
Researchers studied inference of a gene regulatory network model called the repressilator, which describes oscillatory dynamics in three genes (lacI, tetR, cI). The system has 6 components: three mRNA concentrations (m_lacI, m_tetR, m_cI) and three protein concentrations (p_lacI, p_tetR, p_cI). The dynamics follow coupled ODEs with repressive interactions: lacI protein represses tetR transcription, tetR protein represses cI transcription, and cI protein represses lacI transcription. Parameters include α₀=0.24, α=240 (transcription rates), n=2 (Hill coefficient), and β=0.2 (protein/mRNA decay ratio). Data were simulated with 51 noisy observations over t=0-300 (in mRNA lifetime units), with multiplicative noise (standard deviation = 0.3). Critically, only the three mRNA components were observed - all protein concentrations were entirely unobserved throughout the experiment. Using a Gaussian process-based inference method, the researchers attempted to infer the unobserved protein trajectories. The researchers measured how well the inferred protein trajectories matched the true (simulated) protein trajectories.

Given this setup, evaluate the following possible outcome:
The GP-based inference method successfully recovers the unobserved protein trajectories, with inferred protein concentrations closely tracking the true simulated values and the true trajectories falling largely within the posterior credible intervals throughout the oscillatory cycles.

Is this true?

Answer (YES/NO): YES